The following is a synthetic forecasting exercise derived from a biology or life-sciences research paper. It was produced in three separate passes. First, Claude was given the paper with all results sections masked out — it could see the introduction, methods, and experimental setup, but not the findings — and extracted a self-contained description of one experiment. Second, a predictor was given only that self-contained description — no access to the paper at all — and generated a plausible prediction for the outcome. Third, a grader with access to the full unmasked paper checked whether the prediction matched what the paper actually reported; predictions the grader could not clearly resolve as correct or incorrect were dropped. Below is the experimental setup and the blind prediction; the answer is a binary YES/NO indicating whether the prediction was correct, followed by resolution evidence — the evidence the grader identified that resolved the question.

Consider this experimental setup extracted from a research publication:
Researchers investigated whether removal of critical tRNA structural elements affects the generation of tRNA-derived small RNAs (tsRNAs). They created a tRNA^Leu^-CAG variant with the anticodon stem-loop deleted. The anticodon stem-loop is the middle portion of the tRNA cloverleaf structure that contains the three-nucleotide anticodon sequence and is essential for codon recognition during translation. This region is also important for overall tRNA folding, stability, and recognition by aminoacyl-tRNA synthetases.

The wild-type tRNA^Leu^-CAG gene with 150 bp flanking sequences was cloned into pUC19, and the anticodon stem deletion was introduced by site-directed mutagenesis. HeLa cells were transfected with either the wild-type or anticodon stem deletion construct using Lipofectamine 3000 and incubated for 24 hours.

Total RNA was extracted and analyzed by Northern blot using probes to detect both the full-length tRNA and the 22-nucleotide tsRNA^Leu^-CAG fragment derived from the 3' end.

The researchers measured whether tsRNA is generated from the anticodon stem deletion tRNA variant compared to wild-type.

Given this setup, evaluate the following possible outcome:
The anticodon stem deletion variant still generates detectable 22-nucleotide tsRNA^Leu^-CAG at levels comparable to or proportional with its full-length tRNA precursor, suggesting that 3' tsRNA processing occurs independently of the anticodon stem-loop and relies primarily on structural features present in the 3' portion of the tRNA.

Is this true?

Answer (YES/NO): YES